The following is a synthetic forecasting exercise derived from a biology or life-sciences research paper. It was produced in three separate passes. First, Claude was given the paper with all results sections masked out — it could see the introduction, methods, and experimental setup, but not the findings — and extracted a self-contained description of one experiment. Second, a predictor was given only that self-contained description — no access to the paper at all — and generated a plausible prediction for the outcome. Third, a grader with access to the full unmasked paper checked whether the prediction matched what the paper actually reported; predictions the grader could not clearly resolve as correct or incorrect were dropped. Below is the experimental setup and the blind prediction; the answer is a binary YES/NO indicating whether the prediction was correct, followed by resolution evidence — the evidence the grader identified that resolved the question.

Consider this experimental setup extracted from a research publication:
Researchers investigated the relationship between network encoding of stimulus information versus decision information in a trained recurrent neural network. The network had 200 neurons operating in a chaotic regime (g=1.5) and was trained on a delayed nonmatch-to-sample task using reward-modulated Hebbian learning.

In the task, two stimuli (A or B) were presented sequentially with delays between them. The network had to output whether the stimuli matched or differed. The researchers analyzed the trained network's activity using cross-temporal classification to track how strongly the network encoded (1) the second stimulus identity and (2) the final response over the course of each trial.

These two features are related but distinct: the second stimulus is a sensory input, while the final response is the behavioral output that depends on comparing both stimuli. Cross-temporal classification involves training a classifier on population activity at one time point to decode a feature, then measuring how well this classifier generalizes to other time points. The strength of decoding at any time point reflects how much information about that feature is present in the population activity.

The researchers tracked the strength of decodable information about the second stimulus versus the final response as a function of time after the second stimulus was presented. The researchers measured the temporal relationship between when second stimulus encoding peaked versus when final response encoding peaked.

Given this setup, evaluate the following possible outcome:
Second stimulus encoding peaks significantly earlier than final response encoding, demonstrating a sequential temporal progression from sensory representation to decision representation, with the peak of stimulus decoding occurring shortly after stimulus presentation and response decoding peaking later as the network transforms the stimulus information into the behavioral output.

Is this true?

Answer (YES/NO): YES